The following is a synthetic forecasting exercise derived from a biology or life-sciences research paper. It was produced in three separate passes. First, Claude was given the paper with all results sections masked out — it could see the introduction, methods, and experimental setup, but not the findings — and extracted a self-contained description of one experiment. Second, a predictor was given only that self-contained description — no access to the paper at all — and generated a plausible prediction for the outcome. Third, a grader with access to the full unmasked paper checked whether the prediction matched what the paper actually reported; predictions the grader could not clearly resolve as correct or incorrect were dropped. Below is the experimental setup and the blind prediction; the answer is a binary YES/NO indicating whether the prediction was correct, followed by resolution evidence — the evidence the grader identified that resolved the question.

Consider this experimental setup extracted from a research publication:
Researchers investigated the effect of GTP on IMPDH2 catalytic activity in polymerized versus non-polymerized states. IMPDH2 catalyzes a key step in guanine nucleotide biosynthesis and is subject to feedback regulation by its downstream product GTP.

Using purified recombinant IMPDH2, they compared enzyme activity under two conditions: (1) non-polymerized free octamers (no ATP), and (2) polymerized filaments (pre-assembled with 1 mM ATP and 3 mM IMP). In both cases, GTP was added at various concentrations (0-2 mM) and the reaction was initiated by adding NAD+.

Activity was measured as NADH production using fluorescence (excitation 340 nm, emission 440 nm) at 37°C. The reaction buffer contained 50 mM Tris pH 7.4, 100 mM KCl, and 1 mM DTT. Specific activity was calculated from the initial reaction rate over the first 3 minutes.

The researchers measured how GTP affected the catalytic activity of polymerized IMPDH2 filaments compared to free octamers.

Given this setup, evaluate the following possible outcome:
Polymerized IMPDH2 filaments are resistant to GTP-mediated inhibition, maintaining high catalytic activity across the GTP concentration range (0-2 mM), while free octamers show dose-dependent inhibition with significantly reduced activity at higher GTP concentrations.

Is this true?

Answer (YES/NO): NO